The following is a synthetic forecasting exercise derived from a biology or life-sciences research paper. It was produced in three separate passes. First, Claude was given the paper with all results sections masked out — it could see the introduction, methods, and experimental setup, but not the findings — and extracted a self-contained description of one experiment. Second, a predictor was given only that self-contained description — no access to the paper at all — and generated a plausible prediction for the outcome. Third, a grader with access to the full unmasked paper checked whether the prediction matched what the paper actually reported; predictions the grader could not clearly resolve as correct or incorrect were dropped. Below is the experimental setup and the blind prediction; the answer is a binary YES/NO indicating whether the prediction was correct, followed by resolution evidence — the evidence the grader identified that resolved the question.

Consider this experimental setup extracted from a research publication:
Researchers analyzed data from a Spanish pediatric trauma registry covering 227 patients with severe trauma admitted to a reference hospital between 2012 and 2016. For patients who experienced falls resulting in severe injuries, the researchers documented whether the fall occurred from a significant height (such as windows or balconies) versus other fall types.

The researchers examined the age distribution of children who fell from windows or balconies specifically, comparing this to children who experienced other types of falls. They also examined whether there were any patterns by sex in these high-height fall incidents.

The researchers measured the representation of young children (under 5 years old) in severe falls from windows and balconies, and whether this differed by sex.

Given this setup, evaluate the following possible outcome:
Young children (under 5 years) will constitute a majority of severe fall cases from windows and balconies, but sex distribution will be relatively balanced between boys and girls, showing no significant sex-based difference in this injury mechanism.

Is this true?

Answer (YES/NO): NO